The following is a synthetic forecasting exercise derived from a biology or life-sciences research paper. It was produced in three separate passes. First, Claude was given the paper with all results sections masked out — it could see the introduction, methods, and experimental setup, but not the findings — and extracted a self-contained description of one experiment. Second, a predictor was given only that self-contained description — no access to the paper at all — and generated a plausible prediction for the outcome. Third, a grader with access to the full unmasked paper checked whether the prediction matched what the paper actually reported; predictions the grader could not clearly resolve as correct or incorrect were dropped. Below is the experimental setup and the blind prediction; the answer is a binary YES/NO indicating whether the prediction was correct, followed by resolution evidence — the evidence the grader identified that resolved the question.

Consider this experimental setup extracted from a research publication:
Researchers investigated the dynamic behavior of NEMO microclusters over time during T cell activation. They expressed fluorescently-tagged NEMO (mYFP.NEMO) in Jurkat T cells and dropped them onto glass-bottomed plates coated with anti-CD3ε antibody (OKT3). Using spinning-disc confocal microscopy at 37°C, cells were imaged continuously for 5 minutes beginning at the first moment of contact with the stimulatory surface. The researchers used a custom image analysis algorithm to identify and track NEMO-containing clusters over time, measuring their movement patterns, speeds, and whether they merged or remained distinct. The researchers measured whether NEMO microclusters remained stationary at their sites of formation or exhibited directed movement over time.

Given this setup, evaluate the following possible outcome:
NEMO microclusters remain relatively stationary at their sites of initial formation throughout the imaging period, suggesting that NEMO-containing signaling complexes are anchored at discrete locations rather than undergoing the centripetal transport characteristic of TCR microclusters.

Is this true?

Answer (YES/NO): YES